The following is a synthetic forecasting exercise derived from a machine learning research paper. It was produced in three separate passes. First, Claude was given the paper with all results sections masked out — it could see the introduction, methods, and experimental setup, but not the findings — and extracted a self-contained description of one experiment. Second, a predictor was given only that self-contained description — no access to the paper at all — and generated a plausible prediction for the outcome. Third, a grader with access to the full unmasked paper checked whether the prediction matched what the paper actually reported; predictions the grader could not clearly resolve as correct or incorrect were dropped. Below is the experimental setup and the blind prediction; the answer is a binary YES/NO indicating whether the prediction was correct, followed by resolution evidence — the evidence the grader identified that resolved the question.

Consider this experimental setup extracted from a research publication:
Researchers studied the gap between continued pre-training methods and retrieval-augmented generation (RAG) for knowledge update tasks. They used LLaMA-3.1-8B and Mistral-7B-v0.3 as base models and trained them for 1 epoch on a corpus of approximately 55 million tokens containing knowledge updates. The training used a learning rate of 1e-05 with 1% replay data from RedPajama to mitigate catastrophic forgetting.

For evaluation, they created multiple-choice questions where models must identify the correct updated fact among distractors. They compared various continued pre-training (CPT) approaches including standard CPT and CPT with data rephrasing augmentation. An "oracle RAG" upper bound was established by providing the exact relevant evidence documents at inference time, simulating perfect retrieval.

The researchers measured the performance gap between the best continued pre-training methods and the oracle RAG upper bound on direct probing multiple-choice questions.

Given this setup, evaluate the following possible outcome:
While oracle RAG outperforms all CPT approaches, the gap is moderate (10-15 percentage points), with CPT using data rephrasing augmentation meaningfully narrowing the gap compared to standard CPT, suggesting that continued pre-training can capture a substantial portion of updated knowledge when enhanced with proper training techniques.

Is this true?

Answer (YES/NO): NO